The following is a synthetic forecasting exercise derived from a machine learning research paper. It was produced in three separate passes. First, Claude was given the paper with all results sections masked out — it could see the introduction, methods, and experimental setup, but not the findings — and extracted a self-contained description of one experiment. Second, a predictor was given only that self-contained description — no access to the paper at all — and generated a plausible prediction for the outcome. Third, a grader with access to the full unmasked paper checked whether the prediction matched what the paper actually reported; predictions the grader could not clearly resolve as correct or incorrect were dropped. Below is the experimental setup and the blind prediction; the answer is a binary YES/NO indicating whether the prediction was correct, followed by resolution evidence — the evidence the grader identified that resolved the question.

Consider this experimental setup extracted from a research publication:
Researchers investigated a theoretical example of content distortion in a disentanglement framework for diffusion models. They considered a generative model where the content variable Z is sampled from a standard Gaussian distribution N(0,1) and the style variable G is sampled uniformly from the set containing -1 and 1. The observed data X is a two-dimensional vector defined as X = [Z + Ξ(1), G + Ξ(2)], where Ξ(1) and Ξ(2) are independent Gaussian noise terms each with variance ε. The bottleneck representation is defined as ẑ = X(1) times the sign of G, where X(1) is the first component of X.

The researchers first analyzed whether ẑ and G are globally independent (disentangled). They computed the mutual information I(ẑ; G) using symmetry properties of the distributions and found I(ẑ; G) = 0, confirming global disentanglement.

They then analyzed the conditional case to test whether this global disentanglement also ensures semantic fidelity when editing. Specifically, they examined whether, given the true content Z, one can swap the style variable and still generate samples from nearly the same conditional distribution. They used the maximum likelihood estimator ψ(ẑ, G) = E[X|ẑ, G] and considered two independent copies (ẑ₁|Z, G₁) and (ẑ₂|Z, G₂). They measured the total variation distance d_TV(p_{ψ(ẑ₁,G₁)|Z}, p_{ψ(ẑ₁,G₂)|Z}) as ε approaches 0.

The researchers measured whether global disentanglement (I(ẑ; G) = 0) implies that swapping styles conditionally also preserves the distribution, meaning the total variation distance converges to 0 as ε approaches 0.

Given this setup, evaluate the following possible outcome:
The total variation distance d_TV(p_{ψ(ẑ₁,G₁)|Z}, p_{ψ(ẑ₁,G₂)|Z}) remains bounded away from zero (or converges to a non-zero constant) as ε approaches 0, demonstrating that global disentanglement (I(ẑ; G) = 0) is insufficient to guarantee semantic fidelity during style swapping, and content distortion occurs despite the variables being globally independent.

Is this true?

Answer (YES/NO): YES